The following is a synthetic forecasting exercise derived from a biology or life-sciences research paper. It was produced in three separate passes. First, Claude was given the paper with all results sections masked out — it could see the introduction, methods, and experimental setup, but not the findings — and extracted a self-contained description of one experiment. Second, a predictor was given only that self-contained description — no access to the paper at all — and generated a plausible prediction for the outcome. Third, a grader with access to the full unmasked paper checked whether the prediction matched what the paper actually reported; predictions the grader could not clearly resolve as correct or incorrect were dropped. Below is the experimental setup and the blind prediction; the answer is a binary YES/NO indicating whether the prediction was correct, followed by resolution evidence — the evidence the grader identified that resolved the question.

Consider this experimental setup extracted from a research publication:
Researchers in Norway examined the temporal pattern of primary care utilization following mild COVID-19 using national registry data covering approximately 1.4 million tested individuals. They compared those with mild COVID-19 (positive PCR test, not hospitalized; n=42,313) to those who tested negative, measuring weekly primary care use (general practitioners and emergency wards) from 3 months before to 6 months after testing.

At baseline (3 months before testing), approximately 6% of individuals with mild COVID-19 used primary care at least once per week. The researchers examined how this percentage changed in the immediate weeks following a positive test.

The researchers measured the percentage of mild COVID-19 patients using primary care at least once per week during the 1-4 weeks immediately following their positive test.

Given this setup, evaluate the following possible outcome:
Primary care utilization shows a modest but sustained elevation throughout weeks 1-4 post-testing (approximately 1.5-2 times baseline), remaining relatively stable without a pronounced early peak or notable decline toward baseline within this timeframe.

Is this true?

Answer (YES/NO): NO